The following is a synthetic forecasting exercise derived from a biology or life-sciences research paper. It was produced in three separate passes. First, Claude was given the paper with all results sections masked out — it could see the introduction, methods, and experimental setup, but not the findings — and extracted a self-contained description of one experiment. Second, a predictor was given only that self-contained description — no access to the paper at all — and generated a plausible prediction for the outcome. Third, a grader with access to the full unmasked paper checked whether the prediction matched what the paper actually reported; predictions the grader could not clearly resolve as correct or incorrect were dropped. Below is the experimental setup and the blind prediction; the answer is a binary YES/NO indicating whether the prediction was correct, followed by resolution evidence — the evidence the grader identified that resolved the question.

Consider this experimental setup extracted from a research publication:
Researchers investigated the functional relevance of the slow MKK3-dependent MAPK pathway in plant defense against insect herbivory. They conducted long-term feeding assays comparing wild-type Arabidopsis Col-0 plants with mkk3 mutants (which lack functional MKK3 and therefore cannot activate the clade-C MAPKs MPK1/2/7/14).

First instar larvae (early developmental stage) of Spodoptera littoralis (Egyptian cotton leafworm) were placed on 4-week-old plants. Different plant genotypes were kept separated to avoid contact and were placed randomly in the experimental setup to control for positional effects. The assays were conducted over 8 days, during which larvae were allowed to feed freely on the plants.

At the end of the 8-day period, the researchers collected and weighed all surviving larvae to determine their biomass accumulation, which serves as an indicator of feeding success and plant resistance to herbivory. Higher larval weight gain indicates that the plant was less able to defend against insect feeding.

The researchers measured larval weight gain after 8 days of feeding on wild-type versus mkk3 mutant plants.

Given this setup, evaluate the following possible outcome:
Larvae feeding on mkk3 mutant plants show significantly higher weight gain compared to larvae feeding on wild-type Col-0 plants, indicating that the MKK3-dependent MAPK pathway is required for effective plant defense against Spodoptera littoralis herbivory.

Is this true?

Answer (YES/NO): YES